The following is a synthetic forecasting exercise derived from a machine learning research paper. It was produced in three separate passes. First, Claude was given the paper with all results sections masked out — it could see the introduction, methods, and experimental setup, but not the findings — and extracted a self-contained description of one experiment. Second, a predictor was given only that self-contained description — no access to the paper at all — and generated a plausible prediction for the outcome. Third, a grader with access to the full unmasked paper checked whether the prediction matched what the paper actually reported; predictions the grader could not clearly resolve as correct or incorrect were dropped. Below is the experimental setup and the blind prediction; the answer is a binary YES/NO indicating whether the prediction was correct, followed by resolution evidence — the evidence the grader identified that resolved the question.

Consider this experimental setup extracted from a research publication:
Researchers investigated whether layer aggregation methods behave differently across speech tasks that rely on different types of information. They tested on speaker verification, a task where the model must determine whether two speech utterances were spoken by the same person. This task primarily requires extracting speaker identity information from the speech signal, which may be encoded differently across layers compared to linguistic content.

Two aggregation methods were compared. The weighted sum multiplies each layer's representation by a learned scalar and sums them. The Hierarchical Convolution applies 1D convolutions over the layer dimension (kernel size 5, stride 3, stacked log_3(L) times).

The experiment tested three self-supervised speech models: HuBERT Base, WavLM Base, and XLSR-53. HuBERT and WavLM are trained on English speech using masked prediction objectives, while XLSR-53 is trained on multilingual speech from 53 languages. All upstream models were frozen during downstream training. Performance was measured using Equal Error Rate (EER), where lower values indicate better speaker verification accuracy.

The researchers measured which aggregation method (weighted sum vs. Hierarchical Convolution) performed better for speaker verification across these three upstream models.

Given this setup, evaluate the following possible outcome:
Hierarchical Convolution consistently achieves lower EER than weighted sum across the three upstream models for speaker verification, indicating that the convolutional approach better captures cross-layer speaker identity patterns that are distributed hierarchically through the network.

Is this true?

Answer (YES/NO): NO